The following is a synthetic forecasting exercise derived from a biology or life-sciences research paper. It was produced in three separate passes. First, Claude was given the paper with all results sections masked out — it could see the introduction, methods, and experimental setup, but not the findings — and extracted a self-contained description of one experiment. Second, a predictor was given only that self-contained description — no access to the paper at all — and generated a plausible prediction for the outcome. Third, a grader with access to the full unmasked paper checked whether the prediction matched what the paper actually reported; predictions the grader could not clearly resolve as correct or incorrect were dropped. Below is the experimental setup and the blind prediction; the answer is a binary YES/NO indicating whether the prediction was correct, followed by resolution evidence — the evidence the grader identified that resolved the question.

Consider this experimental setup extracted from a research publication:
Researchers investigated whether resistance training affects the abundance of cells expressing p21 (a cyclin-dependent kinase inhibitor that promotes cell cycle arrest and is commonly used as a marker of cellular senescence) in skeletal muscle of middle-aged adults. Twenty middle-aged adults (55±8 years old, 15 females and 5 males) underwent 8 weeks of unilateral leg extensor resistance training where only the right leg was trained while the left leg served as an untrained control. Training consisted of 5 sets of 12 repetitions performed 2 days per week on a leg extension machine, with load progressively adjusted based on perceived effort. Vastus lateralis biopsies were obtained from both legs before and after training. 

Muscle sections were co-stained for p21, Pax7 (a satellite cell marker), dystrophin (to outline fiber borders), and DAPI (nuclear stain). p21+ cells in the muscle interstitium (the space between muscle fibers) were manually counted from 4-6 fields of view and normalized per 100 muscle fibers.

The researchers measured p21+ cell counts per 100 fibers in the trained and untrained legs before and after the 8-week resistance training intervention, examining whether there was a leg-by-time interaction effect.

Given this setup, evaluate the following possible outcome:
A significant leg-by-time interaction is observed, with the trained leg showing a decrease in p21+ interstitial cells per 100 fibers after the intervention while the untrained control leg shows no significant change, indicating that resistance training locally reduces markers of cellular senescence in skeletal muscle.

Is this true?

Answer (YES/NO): NO